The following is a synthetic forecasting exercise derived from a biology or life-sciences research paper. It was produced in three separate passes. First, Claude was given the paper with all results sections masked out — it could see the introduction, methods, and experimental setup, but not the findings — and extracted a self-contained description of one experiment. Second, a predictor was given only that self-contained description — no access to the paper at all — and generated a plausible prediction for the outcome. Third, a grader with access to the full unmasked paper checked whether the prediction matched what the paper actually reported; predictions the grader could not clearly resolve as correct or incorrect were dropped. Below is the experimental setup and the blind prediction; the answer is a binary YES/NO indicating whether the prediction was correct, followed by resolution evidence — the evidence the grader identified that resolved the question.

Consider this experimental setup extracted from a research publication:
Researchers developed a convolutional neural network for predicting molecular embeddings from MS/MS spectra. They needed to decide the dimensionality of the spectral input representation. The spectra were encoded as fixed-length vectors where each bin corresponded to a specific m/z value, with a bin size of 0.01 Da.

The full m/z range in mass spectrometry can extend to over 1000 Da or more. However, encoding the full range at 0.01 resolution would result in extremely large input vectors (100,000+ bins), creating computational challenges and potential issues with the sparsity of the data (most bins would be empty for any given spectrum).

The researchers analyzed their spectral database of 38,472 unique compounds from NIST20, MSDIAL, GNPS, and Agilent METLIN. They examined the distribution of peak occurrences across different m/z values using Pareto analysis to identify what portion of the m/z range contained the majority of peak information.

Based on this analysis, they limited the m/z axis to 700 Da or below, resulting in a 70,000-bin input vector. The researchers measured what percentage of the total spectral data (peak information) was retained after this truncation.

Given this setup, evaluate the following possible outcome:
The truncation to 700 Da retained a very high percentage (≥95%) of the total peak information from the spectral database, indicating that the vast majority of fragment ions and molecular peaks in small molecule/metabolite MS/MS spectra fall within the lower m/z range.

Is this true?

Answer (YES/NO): NO